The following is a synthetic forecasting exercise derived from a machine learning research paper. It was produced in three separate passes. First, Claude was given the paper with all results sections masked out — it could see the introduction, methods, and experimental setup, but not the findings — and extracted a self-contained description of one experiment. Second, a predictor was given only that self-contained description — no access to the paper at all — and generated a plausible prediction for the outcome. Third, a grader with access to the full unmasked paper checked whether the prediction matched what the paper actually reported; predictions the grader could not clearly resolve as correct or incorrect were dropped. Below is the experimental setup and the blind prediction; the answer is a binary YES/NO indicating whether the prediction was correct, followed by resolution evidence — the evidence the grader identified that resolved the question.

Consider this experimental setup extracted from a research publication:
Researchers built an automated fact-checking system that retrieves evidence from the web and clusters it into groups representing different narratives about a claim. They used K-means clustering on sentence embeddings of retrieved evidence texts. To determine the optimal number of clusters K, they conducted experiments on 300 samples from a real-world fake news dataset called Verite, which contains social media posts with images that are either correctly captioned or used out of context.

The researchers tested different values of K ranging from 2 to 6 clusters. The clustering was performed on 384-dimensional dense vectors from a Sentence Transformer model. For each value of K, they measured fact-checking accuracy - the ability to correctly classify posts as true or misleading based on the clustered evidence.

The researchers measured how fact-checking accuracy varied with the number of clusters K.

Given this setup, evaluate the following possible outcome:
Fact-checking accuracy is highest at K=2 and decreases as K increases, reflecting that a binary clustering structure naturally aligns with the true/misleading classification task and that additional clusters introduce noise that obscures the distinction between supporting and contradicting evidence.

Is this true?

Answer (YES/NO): NO